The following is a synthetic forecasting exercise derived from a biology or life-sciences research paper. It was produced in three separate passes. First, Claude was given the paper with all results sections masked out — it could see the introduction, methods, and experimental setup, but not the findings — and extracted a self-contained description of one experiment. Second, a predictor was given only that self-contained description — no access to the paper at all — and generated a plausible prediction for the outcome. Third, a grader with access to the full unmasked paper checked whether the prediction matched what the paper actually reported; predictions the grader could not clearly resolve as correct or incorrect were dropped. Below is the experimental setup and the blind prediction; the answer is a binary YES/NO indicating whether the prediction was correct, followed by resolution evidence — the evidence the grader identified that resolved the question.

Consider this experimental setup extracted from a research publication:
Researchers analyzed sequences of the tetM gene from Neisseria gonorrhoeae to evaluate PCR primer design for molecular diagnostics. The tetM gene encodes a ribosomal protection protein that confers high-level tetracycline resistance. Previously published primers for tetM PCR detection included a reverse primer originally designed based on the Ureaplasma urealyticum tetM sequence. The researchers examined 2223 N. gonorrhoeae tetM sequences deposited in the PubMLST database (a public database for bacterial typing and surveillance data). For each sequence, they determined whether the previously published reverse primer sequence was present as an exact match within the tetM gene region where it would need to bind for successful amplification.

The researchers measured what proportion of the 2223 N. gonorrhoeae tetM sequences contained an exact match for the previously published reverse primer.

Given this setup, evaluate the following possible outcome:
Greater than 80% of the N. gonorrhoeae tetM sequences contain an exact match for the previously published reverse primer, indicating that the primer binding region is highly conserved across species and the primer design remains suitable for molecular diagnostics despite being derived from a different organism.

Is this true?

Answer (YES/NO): NO